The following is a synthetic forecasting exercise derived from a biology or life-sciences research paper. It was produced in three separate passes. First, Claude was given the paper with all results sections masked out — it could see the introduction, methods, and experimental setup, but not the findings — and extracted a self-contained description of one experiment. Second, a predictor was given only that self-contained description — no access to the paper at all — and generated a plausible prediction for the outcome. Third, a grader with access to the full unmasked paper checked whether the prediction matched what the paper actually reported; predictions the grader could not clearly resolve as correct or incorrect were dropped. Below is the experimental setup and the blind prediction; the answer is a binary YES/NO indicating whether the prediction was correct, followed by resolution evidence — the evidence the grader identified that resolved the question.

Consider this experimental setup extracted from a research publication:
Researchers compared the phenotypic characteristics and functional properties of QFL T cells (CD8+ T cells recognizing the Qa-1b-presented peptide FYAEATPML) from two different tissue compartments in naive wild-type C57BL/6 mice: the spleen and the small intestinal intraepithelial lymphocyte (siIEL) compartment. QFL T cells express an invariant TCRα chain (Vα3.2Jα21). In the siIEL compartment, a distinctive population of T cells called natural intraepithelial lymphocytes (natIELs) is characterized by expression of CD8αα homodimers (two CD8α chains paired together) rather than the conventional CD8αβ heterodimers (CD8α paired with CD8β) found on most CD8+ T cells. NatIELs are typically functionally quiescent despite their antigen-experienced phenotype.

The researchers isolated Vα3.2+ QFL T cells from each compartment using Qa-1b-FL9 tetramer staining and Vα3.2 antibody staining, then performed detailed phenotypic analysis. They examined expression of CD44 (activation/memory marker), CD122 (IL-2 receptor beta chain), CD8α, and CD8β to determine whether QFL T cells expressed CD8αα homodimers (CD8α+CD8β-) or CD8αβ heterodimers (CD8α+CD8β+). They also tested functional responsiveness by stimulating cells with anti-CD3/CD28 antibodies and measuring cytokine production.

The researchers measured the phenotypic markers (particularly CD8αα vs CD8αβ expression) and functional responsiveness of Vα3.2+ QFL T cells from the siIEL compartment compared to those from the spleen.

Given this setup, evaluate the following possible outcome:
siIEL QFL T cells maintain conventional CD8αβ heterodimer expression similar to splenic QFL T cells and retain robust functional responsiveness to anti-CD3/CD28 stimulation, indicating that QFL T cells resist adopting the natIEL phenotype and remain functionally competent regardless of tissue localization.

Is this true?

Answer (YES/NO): NO